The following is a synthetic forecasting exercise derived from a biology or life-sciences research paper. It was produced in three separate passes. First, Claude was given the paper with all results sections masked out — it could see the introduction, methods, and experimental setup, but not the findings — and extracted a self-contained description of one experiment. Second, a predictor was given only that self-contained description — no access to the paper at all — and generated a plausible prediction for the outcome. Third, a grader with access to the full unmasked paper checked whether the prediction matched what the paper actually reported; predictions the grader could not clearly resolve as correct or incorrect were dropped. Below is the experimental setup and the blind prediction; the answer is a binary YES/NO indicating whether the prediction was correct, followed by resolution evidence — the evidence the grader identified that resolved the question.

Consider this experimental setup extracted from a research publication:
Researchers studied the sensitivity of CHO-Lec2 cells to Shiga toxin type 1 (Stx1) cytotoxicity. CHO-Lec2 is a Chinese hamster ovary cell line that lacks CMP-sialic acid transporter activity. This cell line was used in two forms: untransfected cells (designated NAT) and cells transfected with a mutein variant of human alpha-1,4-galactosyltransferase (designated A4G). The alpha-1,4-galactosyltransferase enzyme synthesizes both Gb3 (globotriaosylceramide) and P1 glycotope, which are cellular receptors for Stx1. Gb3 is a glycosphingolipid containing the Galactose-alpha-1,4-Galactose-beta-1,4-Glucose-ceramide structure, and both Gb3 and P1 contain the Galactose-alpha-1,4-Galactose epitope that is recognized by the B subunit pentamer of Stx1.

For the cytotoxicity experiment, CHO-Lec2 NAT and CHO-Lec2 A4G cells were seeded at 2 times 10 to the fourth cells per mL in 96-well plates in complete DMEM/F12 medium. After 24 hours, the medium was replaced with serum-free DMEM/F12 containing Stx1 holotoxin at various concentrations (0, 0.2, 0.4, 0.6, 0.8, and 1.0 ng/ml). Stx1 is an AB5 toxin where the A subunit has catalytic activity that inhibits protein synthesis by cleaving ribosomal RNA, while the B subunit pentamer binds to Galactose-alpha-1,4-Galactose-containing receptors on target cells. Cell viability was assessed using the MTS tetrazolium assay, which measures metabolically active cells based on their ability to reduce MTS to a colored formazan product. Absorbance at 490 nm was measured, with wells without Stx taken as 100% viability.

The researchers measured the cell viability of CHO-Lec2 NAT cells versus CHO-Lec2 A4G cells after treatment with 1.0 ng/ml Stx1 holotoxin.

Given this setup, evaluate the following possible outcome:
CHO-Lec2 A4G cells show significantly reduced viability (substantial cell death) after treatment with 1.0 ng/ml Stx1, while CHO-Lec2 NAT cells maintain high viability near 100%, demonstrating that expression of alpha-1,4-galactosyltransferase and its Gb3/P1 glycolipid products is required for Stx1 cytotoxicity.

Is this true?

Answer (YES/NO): YES